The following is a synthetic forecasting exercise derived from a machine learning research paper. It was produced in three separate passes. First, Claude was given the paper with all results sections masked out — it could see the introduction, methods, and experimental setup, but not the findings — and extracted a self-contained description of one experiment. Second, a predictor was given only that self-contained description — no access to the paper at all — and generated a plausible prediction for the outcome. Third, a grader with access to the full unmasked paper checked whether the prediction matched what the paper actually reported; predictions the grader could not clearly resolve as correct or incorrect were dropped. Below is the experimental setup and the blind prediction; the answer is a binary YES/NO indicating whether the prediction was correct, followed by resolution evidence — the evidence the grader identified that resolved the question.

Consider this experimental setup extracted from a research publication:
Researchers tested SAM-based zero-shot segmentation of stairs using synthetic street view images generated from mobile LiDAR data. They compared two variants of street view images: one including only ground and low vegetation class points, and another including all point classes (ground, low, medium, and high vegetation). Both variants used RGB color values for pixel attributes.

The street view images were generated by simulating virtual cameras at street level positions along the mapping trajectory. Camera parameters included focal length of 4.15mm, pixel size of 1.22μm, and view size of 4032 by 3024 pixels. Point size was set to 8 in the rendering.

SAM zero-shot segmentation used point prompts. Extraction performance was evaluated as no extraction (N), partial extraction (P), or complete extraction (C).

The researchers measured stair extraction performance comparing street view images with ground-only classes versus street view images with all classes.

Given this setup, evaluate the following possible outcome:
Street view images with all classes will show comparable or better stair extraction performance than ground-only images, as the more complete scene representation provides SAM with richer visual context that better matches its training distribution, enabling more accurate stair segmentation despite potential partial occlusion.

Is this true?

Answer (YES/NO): YES